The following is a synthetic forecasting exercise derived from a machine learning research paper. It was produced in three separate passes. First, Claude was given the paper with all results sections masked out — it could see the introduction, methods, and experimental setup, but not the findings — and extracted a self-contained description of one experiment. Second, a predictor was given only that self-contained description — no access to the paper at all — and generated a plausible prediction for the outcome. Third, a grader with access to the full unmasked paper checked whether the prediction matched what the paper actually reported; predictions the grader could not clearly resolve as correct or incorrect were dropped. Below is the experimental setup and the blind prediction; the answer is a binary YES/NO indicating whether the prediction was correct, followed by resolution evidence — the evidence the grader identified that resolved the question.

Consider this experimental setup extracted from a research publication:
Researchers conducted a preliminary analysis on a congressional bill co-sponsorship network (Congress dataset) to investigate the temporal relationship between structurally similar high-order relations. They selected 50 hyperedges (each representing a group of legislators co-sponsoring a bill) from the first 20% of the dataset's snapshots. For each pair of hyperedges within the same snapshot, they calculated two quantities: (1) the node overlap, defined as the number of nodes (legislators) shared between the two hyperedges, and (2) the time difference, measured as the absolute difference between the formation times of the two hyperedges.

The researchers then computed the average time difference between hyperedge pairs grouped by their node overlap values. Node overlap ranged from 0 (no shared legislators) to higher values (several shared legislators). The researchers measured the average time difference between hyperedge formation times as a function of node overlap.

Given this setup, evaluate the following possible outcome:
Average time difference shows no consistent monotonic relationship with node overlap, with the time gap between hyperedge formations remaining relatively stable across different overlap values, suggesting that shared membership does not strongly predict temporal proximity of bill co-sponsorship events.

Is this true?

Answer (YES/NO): NO